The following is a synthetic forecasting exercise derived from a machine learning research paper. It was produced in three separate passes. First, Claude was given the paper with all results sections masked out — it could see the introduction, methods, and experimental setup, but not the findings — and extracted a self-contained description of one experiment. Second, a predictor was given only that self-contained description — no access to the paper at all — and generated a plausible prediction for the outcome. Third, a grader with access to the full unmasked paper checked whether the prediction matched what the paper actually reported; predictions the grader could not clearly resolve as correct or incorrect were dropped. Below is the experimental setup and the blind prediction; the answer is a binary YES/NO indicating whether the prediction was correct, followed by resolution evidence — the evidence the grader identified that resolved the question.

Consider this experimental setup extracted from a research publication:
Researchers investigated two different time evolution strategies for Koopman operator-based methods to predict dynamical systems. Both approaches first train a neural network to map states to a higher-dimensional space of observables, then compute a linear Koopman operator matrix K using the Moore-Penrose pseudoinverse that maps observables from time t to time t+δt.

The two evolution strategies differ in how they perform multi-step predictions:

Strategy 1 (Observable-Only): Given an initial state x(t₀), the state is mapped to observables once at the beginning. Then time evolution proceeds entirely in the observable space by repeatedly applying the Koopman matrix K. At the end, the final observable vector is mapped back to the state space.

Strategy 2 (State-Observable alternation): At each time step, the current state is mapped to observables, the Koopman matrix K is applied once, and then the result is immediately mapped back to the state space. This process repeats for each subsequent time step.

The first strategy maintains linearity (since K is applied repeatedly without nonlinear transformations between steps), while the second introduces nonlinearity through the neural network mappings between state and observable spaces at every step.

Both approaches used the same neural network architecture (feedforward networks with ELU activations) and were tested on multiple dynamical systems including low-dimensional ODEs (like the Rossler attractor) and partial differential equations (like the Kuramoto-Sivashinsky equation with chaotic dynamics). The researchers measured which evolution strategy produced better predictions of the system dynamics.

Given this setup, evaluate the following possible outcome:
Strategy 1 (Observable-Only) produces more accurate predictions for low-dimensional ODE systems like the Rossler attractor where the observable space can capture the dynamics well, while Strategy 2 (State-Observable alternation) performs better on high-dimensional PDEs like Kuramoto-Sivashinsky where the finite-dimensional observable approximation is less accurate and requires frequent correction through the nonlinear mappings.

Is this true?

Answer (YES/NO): NO